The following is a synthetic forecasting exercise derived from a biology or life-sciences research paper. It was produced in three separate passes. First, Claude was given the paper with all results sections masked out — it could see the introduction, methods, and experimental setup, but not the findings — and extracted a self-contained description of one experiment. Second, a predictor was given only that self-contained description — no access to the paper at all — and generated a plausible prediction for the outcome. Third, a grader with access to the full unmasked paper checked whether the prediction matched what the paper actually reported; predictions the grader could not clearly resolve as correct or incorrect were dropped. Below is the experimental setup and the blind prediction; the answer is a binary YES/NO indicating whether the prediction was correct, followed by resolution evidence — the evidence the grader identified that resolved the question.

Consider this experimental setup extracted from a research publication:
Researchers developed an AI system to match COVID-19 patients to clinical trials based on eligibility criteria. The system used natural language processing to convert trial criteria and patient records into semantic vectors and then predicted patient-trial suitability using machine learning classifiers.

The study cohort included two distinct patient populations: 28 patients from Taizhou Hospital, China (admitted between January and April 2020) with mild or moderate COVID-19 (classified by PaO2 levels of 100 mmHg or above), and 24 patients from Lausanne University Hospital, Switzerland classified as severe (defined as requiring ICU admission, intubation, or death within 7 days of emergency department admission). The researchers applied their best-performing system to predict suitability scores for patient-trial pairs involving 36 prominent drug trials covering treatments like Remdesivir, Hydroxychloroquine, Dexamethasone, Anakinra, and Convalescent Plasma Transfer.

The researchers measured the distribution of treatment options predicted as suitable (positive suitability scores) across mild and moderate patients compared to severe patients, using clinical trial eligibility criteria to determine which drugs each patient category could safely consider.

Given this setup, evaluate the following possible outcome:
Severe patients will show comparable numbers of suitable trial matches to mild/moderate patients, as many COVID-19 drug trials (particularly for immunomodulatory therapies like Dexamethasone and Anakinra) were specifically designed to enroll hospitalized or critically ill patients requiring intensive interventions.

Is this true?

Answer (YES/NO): NO